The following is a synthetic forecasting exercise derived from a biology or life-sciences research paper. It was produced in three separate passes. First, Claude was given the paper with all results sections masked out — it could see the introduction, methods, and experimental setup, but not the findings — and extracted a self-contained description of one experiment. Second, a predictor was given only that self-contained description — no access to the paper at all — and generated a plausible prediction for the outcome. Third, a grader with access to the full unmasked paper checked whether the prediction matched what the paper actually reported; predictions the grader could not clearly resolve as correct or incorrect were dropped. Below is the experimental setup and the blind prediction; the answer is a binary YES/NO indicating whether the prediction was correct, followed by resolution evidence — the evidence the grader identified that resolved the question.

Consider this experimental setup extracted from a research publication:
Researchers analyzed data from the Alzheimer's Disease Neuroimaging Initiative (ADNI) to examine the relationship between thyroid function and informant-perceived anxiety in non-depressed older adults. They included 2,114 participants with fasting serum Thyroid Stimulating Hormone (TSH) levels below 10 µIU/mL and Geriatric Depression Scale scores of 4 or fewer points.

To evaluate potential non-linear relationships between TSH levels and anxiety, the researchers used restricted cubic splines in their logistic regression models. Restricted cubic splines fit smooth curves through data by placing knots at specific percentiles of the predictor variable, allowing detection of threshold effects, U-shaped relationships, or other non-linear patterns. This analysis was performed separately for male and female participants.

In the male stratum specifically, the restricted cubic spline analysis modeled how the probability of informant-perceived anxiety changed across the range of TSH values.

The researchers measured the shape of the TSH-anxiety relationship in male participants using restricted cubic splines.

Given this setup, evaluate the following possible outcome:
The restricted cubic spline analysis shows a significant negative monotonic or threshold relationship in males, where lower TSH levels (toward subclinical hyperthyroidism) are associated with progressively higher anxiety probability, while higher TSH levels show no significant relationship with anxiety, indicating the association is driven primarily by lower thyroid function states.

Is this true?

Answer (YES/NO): NO